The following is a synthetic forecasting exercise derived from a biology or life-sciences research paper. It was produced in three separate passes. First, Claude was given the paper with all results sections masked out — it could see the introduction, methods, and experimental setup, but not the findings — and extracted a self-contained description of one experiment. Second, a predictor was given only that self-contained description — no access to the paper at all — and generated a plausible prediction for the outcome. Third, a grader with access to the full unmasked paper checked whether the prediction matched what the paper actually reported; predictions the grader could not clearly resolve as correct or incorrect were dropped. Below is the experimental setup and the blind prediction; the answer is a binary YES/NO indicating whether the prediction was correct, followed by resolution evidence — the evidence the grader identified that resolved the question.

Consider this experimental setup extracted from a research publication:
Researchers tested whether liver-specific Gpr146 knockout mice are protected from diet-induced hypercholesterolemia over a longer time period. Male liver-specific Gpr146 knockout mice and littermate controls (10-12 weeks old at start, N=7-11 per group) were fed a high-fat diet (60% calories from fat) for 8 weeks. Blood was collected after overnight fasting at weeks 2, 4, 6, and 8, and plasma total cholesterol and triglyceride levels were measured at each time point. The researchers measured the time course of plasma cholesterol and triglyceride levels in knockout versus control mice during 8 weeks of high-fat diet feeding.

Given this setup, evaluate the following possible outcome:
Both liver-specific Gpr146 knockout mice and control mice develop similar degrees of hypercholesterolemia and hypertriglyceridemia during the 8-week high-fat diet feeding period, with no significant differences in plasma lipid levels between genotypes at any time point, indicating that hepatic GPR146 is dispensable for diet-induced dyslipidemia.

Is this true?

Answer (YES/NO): NO